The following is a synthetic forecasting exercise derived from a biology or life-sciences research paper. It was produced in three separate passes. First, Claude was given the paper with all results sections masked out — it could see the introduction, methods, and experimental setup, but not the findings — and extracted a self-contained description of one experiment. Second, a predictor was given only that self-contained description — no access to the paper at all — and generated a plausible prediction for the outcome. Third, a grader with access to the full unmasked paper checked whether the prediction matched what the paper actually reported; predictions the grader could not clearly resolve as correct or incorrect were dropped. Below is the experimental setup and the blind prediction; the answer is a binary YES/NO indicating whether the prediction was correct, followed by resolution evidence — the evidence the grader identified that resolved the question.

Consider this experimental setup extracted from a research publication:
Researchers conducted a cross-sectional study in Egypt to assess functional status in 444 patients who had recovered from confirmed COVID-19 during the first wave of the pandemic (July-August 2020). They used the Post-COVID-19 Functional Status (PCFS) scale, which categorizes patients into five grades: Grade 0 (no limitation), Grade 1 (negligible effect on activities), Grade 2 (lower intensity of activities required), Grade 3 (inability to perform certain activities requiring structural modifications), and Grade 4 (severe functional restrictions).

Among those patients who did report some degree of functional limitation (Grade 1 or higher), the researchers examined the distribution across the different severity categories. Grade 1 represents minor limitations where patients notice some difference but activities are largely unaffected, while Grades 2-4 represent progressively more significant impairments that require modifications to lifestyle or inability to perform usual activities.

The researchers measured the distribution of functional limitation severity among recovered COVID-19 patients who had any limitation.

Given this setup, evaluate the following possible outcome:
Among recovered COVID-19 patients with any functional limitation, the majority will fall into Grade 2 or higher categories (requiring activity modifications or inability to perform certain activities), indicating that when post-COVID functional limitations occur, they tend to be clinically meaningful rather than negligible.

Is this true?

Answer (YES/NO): NO